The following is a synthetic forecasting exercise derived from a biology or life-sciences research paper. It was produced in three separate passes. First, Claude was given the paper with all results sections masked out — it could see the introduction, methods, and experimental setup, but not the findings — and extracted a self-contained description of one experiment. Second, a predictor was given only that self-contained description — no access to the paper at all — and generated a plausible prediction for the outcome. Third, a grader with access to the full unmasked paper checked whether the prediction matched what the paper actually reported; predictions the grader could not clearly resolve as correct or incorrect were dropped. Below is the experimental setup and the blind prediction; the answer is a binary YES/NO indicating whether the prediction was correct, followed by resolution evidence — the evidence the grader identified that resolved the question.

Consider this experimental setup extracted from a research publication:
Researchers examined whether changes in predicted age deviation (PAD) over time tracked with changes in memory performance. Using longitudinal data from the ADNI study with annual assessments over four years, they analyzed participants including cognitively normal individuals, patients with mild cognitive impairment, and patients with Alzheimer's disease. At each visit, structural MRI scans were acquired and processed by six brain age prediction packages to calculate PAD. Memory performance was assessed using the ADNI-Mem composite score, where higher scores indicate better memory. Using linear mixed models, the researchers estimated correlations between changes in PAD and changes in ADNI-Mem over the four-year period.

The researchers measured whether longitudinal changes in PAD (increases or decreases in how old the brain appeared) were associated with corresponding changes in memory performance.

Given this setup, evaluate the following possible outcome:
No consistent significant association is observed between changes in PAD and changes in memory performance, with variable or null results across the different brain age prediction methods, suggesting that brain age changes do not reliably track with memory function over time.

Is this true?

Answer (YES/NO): NO